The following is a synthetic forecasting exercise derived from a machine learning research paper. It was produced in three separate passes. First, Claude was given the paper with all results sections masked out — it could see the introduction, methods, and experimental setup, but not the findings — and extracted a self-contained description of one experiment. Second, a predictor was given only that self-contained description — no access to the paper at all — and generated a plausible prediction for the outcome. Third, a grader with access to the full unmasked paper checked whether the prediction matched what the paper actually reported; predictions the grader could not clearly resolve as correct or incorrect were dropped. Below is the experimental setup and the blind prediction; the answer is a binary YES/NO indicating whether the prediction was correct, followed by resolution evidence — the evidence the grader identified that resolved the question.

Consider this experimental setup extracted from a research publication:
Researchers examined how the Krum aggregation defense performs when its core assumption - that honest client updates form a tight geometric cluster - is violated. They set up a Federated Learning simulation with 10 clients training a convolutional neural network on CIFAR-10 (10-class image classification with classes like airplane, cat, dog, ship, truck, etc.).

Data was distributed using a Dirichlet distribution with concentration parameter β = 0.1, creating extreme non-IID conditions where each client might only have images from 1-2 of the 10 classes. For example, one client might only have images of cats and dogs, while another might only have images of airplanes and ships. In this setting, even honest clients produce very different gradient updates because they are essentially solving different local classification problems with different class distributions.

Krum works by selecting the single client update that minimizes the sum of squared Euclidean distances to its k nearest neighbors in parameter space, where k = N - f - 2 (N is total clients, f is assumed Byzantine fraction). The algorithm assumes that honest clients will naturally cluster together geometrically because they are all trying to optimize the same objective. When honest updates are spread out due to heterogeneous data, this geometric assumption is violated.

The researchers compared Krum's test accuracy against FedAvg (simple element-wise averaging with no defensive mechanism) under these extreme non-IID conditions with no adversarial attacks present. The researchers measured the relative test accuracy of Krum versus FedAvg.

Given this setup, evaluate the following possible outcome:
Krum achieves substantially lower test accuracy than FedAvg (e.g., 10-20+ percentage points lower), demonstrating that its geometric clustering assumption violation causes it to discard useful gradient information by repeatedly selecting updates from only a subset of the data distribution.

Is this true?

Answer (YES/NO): YES